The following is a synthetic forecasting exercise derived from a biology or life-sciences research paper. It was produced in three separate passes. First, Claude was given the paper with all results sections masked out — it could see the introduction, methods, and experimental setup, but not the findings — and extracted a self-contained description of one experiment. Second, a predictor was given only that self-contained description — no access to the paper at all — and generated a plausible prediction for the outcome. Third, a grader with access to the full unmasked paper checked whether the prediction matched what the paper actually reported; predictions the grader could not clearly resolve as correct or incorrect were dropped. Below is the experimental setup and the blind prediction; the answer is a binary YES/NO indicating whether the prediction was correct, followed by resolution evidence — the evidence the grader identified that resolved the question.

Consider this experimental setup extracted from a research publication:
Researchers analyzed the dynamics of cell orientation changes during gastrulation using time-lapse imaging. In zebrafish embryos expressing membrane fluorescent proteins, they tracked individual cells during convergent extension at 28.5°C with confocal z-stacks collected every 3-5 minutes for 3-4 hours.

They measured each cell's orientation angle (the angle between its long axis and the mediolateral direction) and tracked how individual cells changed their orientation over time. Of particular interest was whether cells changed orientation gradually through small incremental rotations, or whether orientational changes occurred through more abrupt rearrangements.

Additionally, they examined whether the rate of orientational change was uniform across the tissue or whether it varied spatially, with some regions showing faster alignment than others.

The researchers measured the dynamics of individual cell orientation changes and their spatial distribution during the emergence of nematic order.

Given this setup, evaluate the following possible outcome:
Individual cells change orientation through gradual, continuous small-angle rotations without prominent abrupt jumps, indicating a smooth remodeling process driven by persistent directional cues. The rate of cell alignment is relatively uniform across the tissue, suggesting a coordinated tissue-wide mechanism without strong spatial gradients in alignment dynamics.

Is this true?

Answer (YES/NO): NO